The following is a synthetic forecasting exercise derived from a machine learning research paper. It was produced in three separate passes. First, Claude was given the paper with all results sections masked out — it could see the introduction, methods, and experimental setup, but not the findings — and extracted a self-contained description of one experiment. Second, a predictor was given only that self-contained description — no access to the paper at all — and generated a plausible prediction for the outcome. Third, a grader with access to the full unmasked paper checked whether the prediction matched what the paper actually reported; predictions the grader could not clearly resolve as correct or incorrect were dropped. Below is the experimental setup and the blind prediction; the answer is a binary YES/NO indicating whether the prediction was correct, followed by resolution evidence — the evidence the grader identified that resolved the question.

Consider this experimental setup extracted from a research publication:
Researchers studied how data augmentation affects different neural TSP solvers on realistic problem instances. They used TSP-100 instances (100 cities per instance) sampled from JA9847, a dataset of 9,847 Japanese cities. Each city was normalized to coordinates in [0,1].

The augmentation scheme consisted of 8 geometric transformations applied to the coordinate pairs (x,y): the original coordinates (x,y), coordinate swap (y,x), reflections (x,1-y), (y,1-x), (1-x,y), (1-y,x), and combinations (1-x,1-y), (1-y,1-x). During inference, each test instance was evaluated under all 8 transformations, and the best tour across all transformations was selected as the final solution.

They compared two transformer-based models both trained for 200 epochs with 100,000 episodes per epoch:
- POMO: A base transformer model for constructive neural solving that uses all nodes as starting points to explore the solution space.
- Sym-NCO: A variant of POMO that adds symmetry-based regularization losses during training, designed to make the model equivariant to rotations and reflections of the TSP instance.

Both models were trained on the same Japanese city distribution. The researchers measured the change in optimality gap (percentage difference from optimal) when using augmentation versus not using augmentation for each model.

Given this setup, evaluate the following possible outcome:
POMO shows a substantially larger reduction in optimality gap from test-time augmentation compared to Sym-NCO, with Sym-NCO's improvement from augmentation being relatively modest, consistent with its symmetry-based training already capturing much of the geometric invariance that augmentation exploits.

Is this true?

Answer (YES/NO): NO